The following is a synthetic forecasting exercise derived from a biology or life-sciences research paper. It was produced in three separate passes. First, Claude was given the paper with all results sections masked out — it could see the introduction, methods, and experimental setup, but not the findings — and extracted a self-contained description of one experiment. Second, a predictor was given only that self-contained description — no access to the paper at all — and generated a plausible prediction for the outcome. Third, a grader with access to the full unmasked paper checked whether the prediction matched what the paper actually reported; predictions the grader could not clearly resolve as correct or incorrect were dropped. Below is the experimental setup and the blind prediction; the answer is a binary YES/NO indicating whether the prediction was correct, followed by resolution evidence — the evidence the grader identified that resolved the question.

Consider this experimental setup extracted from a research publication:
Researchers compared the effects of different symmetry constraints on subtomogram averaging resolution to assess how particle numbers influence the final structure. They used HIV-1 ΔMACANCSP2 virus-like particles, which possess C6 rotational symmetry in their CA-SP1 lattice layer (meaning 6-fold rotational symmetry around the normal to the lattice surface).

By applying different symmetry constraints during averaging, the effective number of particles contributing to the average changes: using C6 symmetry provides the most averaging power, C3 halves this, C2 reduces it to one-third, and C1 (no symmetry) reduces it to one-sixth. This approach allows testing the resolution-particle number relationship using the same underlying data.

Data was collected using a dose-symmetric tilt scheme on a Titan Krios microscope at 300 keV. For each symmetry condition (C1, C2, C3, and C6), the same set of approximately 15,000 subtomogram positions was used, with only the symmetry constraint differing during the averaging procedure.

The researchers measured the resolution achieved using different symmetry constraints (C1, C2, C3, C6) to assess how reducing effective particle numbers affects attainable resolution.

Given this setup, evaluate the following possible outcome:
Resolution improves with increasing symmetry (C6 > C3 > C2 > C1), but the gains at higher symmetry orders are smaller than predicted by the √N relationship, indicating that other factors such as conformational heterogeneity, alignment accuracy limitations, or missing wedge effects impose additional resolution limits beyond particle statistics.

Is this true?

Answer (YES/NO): NO